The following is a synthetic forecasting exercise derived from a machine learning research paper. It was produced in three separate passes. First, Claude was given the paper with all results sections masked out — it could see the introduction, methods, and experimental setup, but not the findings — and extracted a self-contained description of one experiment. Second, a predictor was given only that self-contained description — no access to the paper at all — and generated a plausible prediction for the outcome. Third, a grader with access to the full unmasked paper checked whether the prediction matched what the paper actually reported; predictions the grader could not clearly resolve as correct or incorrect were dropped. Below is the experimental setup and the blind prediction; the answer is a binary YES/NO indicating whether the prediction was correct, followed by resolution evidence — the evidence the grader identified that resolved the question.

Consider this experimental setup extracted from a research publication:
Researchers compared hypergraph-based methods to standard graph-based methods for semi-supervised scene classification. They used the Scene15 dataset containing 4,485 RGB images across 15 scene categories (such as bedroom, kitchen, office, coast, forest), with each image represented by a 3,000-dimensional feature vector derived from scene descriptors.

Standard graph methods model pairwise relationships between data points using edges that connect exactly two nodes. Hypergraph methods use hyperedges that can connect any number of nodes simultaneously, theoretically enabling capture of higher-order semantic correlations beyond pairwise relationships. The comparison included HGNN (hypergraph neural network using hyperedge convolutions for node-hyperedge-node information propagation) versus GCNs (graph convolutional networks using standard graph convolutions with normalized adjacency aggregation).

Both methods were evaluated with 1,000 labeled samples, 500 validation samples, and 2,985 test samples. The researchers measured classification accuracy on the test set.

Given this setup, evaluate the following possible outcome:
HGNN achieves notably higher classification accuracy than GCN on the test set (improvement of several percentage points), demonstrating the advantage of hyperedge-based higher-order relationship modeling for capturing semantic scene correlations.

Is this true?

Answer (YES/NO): NO